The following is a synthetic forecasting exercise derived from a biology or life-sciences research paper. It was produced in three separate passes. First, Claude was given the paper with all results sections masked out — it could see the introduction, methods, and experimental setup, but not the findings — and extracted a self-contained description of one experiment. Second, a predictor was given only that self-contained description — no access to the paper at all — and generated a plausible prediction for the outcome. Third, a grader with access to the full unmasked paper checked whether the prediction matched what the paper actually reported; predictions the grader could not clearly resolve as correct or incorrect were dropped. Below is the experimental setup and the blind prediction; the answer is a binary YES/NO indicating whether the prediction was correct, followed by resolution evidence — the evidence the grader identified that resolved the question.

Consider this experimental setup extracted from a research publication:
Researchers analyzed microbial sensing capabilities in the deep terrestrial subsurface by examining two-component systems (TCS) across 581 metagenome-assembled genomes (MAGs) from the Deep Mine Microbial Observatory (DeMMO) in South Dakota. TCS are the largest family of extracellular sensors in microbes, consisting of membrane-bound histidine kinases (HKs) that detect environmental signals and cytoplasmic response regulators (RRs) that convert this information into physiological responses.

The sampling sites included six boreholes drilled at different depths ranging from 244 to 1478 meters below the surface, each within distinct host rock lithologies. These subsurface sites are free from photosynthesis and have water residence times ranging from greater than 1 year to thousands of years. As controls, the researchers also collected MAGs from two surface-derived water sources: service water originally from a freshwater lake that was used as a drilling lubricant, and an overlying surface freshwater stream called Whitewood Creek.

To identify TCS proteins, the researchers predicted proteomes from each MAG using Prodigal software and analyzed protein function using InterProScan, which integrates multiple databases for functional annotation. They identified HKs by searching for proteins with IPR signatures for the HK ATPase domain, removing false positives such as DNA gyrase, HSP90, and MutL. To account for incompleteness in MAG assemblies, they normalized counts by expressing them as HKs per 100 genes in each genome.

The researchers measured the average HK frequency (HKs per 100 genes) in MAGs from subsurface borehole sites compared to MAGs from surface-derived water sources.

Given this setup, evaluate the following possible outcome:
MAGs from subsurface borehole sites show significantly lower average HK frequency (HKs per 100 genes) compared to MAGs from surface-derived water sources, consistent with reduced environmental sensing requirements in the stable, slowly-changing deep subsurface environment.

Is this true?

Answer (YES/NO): NO